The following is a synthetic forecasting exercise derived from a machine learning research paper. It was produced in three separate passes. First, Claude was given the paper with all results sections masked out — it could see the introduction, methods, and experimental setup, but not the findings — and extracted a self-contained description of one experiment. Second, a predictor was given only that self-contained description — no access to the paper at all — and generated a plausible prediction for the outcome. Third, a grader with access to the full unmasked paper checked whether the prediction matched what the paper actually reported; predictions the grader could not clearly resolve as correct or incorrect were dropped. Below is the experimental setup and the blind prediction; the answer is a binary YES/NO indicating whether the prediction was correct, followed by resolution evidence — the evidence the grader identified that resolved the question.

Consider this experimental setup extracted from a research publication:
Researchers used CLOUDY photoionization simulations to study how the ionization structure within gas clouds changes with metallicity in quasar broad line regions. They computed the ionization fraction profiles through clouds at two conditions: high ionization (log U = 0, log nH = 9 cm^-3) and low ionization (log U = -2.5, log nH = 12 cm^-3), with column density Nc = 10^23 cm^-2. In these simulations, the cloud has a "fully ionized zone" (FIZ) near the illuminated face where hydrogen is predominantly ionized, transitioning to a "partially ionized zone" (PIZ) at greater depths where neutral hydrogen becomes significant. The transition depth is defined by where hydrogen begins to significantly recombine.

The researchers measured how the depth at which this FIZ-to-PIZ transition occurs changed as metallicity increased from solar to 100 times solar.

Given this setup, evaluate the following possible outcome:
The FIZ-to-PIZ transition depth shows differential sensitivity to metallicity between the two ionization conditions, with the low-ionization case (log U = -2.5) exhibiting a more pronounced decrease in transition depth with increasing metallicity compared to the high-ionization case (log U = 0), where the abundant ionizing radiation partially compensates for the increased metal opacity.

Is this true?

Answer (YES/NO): NO